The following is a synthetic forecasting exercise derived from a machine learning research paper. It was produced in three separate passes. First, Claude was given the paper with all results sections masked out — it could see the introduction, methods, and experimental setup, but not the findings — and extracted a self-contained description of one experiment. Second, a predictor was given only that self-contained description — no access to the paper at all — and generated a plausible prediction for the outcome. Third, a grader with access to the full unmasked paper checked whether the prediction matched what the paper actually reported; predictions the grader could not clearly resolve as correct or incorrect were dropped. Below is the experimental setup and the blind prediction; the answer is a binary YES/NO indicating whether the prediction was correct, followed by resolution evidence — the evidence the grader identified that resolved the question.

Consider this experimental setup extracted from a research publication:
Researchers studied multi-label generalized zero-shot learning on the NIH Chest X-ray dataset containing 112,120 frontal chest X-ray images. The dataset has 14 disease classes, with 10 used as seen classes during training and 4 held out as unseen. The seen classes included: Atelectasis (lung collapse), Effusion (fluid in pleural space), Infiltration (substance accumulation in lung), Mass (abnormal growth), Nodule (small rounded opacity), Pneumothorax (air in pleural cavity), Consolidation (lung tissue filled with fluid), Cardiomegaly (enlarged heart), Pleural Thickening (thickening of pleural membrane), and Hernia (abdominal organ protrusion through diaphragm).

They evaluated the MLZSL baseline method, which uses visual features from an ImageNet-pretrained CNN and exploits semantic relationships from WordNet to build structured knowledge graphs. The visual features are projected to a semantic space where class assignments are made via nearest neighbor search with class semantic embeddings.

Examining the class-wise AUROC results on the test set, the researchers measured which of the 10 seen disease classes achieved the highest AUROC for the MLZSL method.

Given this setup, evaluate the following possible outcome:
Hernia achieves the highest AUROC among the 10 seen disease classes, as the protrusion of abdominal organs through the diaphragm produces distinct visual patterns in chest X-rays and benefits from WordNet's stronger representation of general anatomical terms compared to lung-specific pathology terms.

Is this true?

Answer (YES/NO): YES